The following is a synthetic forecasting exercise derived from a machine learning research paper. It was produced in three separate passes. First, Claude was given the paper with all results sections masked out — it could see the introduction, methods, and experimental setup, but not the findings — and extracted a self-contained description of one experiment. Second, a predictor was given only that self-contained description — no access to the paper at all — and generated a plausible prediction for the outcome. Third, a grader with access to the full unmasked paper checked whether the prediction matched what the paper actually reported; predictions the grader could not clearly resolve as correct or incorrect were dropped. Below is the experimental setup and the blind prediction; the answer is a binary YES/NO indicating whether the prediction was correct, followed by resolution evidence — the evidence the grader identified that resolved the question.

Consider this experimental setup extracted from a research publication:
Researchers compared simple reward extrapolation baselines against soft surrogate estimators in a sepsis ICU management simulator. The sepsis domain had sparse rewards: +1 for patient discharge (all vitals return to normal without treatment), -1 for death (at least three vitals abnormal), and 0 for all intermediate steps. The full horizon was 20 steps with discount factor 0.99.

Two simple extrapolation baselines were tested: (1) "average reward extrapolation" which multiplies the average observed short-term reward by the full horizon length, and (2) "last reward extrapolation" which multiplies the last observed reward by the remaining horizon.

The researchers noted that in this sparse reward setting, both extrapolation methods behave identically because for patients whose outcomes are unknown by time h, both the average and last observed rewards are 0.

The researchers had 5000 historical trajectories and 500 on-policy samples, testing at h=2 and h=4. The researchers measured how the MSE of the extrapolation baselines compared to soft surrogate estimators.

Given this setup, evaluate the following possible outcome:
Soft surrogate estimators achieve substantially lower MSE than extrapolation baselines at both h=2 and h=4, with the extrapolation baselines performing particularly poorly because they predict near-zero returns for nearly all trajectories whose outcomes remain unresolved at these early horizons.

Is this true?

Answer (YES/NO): YES